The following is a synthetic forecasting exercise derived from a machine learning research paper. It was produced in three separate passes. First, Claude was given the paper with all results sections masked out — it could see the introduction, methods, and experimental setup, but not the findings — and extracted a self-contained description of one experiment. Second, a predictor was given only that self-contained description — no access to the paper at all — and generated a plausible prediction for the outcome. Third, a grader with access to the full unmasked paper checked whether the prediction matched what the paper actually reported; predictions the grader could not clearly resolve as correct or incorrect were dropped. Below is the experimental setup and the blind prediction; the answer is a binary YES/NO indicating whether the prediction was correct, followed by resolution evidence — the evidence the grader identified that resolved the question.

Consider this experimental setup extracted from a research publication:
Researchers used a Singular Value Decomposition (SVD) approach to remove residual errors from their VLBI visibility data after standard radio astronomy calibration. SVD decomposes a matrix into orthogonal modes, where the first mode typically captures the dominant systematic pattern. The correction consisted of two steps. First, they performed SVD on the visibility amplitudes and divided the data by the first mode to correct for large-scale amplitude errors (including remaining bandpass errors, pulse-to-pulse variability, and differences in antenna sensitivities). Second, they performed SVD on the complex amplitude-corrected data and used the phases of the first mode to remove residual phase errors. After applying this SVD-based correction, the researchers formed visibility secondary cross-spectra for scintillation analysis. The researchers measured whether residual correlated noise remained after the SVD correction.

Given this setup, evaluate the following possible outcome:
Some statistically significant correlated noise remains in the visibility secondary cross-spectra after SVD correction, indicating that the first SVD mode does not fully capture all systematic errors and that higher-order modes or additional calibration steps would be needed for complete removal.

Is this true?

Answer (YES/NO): YES